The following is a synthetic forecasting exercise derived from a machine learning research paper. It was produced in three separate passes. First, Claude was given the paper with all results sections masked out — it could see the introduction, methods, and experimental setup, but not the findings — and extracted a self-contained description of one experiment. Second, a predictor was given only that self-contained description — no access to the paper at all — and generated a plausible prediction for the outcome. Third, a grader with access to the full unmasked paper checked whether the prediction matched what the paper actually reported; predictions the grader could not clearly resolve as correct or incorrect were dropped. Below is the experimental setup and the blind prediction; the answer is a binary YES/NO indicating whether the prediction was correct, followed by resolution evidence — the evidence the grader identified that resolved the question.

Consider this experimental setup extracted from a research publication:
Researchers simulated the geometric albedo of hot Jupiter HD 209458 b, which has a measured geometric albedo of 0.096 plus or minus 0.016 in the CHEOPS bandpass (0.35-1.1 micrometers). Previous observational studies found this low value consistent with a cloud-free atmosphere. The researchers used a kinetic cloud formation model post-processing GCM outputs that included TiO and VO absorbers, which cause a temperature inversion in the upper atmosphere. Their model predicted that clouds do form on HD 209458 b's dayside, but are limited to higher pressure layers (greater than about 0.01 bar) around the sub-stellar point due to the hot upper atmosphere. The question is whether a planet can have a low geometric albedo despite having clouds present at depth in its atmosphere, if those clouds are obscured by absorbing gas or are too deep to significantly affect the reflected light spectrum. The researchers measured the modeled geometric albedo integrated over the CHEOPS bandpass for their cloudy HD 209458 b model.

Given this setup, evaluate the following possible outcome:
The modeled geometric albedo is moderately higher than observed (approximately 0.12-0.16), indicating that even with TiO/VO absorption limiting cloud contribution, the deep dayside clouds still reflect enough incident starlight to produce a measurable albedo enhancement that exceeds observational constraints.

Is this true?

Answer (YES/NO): NO